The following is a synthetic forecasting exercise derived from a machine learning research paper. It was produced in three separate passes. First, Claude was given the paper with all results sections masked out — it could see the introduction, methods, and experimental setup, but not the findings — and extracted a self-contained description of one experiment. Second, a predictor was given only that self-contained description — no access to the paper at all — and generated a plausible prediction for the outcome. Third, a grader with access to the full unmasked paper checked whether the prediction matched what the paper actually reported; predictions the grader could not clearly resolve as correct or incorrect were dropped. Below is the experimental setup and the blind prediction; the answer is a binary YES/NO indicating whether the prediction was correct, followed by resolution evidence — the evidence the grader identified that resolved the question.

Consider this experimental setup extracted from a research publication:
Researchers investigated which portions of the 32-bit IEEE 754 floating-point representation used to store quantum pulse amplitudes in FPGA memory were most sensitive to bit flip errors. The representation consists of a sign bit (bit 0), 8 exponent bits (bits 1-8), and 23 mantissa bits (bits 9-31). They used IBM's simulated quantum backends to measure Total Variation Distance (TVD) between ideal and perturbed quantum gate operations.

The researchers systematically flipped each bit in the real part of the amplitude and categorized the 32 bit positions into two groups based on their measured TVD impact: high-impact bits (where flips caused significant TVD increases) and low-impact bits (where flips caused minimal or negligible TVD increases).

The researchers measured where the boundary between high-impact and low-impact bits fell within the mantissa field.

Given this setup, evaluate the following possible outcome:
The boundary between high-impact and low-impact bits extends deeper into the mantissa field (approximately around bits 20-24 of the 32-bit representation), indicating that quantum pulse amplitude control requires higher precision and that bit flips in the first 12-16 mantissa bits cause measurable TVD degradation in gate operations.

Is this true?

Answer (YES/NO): NO